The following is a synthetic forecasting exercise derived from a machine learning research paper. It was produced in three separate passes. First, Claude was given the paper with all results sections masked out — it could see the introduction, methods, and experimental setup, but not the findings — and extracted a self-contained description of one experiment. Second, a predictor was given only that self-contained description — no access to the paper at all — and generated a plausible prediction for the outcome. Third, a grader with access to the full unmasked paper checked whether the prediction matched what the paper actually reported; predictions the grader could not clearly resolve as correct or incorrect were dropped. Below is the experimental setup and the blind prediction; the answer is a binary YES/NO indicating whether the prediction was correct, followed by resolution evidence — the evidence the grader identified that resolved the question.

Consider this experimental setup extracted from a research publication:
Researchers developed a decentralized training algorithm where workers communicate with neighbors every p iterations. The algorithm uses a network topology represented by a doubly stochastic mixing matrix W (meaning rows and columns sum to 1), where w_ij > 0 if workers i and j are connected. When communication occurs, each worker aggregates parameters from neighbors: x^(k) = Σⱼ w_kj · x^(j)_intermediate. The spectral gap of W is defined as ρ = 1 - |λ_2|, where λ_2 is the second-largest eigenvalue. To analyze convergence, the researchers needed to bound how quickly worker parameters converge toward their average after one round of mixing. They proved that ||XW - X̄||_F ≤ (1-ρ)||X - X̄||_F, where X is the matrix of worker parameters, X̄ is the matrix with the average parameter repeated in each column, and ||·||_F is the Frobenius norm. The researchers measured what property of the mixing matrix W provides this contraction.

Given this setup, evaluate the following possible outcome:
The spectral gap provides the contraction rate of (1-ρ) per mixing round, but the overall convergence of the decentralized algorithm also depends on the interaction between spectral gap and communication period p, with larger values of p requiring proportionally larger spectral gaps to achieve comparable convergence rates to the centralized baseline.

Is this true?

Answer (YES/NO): NO